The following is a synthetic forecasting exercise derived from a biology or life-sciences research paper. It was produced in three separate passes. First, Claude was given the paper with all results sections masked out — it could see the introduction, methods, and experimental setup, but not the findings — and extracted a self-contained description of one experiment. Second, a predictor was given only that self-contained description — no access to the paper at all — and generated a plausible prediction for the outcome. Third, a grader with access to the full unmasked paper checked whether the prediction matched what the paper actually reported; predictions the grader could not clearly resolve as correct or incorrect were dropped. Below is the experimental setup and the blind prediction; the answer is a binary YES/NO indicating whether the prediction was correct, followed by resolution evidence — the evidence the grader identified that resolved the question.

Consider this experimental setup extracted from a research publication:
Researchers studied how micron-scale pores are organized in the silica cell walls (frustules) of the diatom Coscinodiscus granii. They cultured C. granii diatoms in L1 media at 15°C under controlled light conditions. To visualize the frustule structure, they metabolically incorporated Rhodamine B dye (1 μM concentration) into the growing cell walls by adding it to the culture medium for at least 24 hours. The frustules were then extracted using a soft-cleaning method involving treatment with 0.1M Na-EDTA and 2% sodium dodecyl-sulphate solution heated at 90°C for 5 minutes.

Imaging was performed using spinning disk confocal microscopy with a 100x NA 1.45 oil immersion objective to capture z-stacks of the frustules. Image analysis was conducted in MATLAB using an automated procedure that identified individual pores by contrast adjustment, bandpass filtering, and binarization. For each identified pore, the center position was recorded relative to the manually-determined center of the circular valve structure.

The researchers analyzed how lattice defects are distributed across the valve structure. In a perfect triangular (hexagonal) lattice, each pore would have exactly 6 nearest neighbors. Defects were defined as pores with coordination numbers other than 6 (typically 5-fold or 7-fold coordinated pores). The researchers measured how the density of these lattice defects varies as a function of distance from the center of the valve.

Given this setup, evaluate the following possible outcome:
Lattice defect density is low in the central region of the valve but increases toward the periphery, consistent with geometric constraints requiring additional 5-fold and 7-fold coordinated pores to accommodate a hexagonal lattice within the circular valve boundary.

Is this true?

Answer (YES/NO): NO